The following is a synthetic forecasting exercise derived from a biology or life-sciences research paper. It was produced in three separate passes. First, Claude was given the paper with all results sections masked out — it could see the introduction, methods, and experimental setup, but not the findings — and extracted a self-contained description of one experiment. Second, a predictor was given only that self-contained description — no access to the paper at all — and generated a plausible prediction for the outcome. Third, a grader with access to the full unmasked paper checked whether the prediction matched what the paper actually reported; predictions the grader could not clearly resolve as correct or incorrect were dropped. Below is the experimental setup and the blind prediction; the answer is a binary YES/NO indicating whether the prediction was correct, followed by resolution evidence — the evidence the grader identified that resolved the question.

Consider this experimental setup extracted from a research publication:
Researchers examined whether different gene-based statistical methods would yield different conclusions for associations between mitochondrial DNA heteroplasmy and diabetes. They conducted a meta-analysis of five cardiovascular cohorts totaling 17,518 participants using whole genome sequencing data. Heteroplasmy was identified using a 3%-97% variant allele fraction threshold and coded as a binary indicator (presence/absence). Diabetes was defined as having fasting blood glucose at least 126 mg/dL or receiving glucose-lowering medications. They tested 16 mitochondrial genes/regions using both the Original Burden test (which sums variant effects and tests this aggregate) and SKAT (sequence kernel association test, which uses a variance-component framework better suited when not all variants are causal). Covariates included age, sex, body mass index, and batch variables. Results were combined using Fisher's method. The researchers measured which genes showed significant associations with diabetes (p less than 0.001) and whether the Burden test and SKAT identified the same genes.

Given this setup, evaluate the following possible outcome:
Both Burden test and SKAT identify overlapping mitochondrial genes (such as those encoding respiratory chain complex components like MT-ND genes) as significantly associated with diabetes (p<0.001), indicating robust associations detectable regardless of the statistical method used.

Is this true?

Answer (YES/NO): NO